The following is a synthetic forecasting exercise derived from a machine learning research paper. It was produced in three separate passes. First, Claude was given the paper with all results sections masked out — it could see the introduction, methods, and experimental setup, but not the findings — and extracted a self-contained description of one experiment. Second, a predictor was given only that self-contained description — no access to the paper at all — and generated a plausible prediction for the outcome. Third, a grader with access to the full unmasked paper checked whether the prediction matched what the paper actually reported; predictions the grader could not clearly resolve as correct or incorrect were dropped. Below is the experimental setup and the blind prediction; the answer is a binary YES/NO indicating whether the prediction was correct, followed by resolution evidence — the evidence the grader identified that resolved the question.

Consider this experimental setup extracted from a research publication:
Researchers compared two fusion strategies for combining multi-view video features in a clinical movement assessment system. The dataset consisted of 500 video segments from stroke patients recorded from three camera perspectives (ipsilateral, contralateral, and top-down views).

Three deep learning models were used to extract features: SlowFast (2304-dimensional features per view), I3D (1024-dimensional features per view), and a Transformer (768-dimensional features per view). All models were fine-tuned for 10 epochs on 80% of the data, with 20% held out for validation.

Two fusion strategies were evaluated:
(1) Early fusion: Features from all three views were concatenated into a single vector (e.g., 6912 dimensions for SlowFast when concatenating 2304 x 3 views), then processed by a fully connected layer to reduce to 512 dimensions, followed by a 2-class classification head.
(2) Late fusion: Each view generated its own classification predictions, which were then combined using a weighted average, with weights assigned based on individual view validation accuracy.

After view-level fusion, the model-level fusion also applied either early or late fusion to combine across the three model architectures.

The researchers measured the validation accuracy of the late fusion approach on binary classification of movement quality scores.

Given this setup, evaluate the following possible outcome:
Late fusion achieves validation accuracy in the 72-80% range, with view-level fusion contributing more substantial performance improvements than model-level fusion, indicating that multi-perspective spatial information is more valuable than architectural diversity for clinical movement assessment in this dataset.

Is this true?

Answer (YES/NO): NO